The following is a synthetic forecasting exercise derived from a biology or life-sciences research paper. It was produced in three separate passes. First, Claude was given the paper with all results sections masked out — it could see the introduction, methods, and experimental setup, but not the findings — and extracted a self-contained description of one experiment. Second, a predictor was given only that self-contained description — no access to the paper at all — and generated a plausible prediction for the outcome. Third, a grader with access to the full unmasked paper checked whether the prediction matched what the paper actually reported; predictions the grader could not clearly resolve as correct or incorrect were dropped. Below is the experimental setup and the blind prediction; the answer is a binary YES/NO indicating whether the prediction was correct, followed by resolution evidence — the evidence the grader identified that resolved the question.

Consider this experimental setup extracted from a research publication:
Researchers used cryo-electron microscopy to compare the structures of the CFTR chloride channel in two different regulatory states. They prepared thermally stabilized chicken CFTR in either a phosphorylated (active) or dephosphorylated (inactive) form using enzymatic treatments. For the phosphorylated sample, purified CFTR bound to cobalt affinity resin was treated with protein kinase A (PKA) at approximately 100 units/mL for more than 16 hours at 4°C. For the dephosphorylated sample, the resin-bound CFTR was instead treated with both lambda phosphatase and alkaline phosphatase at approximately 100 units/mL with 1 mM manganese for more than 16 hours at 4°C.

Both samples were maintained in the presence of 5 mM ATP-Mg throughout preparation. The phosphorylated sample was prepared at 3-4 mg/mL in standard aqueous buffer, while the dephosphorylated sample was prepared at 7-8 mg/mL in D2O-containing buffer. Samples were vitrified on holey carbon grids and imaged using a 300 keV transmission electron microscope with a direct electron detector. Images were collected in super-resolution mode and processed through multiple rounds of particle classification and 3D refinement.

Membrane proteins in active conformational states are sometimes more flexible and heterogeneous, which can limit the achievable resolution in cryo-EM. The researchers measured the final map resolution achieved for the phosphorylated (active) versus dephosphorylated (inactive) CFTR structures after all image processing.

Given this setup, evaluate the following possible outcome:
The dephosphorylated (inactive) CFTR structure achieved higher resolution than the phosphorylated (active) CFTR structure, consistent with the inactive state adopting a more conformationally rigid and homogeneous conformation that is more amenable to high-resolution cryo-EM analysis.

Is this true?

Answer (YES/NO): YES